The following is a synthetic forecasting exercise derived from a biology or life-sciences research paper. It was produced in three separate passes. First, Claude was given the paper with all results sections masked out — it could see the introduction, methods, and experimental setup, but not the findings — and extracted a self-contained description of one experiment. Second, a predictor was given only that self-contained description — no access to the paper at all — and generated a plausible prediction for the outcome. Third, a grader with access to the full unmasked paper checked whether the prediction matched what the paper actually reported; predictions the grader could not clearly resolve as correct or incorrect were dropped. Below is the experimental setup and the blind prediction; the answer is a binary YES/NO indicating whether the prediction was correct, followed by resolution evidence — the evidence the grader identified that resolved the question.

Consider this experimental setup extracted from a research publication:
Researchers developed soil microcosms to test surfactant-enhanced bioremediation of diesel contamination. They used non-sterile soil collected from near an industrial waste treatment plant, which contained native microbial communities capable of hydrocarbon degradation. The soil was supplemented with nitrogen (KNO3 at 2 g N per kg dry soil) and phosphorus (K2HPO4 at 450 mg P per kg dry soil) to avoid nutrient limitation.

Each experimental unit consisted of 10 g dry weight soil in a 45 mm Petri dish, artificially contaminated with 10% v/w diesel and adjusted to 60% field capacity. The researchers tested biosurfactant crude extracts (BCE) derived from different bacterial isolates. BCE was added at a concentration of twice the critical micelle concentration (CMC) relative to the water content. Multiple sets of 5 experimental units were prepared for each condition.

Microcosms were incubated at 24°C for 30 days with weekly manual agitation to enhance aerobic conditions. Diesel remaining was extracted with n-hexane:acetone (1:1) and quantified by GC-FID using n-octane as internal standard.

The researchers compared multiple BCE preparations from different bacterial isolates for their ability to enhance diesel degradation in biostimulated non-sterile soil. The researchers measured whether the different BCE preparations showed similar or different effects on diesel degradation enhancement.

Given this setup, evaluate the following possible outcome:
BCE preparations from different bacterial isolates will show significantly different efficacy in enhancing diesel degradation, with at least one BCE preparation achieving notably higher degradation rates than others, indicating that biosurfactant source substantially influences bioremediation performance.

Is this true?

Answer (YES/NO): YES